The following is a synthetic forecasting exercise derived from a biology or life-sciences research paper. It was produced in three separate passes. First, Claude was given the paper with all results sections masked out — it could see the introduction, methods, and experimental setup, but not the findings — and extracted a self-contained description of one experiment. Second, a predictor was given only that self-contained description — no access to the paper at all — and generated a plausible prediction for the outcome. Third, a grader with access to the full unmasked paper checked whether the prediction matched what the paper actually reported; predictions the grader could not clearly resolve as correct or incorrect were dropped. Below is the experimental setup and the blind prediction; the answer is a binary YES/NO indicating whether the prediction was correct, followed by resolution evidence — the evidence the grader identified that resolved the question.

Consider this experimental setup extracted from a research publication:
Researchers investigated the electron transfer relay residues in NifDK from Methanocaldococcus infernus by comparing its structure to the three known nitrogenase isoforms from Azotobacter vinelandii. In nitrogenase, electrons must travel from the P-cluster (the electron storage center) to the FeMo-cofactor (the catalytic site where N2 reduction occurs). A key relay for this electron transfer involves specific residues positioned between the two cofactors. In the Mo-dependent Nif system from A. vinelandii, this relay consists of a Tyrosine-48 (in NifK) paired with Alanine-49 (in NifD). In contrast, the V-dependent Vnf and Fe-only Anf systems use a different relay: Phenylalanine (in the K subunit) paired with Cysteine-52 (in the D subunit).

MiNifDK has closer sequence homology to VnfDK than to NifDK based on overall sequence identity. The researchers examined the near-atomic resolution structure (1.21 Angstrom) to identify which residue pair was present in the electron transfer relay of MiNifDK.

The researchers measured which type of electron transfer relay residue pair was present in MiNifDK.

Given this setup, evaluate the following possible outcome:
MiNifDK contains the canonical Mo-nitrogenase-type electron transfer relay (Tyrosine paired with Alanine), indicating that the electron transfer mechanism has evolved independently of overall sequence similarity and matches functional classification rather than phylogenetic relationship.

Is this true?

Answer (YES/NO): YES